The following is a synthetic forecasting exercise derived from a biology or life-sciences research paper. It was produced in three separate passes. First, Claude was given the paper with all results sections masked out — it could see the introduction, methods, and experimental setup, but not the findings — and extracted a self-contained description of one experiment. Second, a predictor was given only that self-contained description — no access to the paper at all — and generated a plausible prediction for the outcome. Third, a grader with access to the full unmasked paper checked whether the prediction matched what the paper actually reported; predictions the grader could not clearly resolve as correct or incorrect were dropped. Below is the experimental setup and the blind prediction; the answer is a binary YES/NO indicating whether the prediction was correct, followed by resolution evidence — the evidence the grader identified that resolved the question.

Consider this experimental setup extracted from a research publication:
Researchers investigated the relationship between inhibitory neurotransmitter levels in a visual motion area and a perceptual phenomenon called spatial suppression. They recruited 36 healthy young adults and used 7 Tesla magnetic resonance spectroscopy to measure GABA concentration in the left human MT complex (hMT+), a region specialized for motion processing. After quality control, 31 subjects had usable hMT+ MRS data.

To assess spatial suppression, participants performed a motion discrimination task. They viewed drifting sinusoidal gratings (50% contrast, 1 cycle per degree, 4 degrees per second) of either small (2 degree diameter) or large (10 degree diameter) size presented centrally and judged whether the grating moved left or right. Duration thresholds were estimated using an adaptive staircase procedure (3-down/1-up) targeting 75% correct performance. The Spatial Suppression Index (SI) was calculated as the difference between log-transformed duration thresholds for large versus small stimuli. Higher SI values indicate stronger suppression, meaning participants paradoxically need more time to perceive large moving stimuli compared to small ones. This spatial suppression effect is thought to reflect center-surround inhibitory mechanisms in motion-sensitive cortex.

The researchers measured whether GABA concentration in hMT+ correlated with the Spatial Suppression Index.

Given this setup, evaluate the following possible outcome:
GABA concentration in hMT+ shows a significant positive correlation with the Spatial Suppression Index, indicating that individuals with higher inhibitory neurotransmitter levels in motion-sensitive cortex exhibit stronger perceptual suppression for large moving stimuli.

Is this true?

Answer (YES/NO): YES